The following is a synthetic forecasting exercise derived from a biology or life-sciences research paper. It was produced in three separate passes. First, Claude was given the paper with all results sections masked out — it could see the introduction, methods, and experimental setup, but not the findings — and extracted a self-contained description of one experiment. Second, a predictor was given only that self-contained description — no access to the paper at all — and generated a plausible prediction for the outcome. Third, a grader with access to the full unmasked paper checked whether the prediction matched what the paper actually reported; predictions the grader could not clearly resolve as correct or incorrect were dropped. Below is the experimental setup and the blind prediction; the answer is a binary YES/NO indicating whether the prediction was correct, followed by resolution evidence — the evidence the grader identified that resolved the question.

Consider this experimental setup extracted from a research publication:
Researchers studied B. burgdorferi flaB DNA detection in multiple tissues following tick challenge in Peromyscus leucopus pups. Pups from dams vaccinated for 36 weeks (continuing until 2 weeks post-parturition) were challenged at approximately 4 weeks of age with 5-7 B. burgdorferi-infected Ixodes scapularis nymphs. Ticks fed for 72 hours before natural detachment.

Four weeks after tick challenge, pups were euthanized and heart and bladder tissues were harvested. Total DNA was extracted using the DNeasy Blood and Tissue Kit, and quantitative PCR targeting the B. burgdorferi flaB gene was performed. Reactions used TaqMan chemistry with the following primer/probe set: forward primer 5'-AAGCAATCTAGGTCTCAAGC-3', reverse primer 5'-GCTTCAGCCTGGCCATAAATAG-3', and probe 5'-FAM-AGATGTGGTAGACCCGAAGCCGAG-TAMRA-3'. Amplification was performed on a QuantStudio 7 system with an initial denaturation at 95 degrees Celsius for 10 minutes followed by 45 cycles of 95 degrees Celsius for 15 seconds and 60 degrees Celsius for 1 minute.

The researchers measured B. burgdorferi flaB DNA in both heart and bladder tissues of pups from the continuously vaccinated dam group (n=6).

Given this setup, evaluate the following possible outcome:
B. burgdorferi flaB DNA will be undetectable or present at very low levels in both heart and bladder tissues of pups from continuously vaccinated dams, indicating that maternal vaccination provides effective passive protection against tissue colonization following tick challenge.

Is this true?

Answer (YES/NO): YES